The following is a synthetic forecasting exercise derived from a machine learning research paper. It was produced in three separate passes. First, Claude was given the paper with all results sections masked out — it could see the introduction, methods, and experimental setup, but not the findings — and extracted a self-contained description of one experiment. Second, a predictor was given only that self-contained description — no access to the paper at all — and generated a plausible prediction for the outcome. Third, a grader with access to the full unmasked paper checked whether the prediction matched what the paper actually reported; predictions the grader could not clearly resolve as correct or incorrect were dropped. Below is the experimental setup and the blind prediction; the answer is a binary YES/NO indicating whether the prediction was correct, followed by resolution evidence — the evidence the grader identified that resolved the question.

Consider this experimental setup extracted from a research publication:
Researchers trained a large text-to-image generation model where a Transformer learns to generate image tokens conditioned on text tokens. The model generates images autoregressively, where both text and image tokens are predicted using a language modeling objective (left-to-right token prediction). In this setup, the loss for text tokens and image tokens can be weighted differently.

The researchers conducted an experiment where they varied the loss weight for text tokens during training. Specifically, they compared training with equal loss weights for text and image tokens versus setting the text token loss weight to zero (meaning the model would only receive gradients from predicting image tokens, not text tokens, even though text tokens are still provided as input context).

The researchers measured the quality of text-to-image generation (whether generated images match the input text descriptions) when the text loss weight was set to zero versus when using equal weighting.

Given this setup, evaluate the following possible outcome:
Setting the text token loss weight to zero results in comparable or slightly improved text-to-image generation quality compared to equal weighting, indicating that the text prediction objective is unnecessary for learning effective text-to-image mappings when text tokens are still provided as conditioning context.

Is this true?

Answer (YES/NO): NO